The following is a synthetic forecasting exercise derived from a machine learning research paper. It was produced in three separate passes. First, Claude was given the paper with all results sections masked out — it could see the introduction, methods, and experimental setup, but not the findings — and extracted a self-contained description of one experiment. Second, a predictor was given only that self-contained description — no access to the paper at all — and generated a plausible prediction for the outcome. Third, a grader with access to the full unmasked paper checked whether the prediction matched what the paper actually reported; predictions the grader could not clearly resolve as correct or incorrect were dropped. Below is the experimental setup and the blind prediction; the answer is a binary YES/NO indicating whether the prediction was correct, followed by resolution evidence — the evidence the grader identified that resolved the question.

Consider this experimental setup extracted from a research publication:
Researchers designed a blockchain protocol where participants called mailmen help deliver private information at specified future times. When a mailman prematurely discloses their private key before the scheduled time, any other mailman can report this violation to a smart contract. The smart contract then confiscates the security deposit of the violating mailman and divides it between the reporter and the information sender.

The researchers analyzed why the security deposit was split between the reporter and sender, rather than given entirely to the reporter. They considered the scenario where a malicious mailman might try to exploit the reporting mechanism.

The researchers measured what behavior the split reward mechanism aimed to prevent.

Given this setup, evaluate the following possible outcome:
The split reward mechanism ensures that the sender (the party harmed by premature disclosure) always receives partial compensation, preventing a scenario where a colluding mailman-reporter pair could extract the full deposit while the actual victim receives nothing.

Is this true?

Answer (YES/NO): NO